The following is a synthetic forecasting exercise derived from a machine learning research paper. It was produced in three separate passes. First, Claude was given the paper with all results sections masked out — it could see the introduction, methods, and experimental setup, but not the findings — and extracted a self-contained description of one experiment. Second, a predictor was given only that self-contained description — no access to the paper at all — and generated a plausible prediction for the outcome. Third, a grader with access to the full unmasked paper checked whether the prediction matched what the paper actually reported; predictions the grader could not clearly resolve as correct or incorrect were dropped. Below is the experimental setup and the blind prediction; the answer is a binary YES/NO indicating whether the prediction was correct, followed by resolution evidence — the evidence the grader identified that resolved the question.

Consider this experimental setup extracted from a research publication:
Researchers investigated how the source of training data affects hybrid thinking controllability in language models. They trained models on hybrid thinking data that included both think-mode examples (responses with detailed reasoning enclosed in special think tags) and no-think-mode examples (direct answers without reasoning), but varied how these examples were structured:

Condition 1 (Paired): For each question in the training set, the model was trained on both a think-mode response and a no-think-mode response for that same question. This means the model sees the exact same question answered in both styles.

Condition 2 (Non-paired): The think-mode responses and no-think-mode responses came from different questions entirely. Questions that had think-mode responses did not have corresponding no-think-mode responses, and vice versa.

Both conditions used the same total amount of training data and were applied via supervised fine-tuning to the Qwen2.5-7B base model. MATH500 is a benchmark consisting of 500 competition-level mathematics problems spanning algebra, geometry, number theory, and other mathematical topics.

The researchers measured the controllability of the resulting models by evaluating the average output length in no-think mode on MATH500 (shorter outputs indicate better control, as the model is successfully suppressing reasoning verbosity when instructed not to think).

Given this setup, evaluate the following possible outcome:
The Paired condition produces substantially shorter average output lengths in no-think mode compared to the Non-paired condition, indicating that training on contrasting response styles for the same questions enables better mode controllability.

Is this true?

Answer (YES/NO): NO